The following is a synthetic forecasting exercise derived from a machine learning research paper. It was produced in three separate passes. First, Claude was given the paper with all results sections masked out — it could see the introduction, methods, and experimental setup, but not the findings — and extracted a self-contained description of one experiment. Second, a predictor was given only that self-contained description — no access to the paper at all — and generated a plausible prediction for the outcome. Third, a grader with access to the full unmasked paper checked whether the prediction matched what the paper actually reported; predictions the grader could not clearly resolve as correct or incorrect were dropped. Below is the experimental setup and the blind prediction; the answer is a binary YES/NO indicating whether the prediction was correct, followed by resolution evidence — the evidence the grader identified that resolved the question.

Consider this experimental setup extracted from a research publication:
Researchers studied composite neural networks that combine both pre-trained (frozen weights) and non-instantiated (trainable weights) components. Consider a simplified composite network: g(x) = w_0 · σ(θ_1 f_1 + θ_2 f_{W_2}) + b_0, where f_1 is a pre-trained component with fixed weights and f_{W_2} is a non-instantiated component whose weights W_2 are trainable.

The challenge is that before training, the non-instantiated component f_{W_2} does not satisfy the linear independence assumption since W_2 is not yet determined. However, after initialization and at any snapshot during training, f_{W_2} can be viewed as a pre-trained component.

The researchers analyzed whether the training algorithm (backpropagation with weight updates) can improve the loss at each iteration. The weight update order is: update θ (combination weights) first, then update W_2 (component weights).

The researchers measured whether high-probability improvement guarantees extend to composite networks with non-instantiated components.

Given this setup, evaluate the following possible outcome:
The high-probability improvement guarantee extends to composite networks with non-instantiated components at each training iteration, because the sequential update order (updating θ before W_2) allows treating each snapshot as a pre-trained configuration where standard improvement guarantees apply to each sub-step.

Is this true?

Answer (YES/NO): YES